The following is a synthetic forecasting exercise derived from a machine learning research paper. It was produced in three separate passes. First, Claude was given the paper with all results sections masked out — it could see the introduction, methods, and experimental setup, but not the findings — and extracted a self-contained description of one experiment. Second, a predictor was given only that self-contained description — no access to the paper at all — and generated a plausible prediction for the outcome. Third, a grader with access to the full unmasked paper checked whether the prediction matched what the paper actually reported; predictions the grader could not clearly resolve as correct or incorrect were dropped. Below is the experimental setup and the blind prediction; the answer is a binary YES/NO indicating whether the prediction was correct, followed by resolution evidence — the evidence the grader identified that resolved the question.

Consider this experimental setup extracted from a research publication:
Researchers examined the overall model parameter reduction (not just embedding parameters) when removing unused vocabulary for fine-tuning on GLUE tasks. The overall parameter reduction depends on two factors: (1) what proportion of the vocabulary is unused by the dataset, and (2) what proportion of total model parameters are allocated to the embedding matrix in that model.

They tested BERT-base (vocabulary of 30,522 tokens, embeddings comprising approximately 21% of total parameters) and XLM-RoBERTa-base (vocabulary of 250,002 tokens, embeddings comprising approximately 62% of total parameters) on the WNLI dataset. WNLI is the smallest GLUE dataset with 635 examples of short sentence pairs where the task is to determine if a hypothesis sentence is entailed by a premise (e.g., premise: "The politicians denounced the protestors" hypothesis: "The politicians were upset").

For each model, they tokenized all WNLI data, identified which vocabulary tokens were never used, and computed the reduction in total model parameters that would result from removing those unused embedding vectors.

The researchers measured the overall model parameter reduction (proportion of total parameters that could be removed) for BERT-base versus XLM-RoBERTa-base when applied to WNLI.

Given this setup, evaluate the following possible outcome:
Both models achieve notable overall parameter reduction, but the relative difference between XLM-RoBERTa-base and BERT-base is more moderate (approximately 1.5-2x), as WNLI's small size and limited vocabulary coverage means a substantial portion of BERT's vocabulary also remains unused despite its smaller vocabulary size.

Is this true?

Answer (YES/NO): NO